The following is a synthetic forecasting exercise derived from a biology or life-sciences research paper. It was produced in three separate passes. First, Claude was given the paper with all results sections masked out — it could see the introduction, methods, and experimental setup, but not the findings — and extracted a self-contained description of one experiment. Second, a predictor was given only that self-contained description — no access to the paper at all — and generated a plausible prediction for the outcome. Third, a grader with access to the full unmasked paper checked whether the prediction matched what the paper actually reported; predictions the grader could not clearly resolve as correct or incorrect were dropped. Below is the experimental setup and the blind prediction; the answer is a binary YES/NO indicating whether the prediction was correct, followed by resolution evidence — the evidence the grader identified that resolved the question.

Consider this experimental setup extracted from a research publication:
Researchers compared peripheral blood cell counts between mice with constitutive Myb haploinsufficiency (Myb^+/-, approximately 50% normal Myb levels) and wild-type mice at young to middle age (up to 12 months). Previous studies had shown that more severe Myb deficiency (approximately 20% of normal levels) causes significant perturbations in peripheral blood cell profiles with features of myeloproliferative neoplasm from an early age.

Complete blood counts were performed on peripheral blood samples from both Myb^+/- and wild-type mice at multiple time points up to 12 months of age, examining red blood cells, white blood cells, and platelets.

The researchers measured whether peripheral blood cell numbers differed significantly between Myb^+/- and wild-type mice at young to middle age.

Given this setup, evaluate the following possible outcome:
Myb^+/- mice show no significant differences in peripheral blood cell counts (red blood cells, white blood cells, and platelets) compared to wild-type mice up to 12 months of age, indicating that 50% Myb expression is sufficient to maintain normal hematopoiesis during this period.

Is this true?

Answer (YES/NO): YES